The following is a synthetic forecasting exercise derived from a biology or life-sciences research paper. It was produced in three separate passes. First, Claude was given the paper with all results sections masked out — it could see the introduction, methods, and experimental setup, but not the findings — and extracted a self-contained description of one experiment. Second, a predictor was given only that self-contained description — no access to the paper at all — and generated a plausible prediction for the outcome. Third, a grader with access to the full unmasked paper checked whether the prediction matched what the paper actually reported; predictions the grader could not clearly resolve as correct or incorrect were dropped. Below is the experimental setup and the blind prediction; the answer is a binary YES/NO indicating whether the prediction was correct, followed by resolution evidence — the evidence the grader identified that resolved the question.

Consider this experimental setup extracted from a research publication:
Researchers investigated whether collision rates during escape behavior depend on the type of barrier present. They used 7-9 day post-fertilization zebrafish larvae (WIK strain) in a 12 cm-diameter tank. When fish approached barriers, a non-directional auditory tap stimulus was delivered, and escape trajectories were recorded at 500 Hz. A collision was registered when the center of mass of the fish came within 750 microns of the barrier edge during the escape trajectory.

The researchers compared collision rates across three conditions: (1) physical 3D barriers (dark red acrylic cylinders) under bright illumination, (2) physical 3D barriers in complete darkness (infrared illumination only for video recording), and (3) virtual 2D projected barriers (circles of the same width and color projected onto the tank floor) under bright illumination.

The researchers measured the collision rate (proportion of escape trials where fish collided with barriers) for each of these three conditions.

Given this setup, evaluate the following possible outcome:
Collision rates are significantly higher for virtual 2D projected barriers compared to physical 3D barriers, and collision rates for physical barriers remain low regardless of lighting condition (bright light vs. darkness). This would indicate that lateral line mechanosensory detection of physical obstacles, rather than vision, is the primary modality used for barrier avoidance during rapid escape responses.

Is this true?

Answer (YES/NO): NO